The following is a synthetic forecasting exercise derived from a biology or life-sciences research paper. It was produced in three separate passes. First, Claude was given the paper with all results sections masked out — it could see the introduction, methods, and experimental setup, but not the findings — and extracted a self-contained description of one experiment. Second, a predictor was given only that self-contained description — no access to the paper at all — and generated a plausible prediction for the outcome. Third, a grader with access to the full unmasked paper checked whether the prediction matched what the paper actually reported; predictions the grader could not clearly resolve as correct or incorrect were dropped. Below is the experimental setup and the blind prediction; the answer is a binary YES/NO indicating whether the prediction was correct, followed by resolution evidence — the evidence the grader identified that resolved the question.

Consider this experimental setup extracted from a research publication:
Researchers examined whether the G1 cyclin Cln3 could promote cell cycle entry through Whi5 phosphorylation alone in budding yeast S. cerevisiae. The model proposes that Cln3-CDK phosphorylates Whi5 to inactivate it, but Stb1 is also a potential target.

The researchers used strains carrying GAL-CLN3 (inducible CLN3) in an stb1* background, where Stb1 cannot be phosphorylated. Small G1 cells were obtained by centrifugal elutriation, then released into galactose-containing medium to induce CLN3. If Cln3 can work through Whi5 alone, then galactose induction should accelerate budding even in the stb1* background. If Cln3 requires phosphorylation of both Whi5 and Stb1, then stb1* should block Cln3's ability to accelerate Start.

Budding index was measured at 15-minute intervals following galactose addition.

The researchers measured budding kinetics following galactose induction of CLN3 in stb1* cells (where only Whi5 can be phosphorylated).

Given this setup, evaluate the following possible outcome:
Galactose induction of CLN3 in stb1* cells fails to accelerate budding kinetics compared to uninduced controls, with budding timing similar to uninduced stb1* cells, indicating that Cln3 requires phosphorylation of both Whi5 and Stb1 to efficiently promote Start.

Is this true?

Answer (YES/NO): NO